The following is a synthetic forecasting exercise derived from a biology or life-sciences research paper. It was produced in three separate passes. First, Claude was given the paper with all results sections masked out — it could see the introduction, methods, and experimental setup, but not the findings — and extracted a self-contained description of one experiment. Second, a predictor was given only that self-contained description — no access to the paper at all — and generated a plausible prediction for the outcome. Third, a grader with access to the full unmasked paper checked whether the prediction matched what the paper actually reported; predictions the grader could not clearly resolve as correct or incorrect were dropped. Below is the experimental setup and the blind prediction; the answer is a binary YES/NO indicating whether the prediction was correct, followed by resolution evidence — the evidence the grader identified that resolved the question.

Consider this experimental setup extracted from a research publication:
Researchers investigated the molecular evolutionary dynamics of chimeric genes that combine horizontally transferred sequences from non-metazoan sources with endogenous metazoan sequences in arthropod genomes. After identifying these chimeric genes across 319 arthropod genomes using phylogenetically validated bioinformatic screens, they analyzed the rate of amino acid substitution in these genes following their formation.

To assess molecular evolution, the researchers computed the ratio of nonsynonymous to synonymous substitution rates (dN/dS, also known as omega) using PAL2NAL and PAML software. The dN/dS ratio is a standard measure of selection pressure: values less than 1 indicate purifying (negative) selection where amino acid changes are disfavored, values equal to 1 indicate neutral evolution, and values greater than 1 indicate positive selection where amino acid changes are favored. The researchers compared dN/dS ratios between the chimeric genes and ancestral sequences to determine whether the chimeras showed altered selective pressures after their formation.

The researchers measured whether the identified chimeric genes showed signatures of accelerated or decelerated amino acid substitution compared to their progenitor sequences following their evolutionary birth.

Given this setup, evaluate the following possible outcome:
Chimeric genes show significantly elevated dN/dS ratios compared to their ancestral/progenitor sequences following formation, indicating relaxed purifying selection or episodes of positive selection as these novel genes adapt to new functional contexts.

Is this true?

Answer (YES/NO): YES